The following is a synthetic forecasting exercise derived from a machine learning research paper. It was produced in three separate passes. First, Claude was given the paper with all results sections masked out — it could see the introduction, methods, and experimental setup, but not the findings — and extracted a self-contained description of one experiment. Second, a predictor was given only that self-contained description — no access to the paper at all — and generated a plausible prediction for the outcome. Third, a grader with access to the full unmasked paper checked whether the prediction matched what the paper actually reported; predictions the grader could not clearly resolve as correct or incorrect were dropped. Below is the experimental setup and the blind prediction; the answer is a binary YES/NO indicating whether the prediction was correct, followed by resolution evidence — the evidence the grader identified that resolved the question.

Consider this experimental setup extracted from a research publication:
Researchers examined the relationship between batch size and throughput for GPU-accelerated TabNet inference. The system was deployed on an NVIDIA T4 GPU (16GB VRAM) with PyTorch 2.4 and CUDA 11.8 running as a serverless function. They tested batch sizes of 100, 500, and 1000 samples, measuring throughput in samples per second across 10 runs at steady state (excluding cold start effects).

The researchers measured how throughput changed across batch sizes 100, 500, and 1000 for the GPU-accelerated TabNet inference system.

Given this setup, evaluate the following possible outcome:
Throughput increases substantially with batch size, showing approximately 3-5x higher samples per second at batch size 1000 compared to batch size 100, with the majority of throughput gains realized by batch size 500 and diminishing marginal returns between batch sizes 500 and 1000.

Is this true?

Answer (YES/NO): NO